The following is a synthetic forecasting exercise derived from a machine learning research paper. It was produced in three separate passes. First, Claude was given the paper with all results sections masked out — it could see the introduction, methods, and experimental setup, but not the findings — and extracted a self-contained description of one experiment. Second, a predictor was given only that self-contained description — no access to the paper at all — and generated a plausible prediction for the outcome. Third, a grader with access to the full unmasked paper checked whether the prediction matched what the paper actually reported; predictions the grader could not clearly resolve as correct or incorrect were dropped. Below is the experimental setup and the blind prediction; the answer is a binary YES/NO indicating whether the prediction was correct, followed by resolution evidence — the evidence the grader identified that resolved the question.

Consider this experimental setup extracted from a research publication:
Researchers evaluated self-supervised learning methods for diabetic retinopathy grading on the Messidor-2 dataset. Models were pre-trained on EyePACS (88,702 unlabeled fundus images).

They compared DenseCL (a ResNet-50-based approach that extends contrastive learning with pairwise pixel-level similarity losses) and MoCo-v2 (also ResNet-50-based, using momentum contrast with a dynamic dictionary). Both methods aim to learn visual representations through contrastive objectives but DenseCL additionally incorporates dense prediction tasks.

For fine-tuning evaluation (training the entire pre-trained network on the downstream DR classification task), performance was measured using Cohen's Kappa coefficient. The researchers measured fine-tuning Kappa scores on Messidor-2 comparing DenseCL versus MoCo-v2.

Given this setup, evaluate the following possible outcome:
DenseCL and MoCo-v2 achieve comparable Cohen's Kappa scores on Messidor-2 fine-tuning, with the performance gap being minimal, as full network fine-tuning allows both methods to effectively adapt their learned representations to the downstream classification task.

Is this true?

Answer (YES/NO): NO